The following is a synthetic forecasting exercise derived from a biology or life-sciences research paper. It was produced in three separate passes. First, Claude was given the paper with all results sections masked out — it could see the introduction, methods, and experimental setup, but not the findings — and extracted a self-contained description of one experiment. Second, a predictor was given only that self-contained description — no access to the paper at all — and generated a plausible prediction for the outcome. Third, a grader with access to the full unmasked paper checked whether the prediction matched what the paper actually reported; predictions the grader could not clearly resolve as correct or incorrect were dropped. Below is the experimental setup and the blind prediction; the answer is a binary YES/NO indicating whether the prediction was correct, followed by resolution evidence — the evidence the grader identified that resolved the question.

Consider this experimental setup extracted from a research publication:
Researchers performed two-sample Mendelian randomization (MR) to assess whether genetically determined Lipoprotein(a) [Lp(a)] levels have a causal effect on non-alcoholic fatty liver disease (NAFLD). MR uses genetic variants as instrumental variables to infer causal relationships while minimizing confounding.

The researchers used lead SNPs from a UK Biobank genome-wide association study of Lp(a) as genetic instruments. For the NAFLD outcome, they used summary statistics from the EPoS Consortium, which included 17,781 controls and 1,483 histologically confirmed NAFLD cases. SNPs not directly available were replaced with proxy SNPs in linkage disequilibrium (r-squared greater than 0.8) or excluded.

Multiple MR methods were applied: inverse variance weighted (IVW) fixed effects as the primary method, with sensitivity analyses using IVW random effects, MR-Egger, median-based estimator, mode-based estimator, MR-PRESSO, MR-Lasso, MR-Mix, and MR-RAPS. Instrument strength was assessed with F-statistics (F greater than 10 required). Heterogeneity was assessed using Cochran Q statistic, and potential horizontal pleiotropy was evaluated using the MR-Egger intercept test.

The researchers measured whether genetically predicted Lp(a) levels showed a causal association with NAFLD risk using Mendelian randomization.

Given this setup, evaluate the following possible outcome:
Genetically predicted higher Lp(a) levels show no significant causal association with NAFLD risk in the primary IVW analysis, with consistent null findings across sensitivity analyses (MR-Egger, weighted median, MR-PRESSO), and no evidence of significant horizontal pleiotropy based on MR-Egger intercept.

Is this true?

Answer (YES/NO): NO